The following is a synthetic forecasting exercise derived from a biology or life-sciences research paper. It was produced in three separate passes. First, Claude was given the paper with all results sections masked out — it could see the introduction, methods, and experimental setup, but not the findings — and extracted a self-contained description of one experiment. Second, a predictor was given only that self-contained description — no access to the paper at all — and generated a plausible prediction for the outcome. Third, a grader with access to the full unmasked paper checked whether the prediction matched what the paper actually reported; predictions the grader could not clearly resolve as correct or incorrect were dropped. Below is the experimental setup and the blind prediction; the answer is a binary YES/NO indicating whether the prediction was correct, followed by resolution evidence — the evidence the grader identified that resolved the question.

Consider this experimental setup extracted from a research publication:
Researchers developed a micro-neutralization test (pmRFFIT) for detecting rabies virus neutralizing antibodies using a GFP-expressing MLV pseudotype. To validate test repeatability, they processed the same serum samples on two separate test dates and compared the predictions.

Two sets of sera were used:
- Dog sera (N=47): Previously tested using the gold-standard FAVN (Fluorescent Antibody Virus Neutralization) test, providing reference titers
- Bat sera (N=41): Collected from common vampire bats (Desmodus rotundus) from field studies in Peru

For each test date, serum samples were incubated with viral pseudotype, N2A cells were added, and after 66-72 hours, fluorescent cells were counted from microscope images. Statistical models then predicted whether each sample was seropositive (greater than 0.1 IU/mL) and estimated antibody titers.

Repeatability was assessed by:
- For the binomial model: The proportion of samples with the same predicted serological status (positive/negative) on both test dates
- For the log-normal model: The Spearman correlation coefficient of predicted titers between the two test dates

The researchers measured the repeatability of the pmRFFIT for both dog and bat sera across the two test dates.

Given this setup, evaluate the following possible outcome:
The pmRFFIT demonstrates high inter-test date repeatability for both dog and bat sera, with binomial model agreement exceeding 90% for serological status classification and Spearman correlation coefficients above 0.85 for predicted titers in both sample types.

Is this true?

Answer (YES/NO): NO